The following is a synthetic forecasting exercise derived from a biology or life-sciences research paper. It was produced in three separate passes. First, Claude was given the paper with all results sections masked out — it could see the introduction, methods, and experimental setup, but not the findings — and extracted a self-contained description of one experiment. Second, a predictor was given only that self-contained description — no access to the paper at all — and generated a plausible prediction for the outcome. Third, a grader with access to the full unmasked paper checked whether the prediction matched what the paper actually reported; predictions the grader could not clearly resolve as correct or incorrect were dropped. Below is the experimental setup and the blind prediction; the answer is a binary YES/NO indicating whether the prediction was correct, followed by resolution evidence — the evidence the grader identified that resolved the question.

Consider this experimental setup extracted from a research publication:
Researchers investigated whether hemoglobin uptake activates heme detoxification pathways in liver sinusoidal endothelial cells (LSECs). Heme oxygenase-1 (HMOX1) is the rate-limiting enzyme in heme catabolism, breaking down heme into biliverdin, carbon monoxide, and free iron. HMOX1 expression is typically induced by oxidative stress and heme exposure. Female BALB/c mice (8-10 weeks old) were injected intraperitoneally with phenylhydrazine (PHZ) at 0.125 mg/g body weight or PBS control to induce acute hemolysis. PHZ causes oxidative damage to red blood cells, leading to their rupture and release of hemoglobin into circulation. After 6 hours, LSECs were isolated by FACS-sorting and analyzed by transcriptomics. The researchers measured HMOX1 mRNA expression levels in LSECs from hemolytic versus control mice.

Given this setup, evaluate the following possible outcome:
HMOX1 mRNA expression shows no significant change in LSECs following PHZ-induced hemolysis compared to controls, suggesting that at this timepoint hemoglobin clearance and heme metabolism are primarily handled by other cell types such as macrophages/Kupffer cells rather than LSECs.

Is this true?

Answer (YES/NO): NO